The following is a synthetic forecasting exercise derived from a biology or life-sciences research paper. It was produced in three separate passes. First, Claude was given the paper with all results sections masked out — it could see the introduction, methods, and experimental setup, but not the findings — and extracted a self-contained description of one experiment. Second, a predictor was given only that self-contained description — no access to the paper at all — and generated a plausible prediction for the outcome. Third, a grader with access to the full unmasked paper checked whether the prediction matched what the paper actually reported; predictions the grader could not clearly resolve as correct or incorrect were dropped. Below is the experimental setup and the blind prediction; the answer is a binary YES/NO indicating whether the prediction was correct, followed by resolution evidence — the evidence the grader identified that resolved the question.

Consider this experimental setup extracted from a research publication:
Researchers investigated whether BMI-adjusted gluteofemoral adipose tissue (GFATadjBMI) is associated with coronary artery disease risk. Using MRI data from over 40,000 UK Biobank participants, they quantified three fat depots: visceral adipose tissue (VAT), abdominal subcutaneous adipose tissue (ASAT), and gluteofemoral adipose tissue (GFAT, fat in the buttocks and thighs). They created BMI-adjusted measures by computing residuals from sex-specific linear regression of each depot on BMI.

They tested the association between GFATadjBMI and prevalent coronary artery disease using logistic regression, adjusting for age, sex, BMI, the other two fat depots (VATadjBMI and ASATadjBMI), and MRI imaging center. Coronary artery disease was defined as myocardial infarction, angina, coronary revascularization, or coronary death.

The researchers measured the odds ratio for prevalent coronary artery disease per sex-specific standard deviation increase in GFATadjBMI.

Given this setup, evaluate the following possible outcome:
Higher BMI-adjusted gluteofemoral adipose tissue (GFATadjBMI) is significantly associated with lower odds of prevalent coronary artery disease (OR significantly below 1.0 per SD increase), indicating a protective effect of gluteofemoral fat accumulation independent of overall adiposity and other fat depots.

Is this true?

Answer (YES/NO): YES